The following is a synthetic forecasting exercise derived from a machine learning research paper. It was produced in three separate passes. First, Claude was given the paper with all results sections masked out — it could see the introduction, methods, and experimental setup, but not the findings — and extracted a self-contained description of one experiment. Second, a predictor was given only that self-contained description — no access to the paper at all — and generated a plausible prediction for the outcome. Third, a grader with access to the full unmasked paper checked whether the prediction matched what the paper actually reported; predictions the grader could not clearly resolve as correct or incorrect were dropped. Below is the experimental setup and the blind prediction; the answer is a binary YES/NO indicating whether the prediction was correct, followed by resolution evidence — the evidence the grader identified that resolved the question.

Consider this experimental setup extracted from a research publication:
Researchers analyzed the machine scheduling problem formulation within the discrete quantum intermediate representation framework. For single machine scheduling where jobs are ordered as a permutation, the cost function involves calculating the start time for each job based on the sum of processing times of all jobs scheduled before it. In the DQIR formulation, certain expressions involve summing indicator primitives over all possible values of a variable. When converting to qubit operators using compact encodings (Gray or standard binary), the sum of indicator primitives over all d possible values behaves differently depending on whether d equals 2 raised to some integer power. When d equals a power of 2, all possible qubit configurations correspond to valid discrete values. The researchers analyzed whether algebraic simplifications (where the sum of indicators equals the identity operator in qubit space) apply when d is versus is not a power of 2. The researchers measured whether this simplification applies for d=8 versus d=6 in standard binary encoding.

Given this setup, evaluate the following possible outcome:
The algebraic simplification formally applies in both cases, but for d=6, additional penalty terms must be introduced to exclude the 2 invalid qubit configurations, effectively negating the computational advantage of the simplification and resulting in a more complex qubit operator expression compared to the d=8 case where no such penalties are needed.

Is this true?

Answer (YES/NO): NO